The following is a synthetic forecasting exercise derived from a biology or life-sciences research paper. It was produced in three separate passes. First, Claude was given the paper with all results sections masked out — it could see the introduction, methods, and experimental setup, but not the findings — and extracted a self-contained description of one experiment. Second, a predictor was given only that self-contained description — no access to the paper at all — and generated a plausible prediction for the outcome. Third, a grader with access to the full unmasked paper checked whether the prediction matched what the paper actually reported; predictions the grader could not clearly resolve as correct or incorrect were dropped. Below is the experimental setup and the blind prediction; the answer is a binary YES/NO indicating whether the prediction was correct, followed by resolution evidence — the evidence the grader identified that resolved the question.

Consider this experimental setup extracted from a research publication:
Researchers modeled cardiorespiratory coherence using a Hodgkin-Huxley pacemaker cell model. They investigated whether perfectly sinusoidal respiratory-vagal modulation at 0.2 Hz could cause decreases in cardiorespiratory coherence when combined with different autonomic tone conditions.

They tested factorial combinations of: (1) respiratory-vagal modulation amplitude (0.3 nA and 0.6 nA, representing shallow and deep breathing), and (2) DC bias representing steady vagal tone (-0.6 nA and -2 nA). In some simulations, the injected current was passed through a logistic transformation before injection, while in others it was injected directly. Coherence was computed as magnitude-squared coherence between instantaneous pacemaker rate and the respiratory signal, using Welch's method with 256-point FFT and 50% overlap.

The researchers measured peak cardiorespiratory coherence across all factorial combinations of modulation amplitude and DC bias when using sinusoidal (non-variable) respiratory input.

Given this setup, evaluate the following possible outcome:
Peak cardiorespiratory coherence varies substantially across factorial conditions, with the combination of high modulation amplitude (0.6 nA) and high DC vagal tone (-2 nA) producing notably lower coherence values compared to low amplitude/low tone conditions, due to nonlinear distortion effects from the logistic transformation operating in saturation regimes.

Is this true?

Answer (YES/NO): NO